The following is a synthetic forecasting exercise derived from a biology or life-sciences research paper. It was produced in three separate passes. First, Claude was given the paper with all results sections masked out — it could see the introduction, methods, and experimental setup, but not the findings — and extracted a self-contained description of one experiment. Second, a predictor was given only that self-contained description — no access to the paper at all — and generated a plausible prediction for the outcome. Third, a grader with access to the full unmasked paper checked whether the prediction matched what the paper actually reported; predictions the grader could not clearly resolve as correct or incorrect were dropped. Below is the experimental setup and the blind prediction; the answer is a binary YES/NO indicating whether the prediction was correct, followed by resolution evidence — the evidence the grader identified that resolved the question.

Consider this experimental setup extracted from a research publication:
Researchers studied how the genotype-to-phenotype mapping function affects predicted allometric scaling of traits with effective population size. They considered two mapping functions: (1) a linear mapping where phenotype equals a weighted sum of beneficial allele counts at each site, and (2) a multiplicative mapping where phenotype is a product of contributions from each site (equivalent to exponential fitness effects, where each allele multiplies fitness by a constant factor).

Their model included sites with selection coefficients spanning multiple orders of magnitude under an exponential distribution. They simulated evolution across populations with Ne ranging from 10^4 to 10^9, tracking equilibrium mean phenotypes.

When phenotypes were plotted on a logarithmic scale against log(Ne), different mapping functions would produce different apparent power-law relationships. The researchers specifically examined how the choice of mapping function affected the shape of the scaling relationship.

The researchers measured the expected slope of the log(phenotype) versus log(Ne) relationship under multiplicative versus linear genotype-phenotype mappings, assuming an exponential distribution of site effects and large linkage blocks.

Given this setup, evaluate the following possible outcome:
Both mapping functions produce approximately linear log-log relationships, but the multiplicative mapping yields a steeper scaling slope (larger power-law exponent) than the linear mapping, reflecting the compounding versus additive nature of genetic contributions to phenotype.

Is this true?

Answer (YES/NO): NO